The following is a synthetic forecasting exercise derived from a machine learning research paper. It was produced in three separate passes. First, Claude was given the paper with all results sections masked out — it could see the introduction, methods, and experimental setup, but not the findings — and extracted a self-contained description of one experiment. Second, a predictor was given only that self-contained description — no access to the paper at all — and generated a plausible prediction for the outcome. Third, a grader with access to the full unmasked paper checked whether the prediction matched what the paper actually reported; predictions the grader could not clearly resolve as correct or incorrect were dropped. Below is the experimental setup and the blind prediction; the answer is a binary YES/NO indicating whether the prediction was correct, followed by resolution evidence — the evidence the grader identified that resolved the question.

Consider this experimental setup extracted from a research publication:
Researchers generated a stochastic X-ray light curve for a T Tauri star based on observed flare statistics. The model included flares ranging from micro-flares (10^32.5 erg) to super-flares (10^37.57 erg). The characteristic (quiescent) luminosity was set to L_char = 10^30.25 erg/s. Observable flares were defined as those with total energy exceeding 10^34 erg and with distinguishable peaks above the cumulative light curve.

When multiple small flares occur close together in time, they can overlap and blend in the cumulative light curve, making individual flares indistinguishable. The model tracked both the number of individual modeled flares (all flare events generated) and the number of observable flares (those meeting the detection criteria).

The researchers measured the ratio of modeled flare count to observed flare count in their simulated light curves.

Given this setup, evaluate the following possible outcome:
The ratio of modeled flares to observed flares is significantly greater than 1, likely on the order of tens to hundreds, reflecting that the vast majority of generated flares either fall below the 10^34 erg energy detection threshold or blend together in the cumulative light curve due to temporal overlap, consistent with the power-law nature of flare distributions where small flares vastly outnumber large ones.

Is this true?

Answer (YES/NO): NO